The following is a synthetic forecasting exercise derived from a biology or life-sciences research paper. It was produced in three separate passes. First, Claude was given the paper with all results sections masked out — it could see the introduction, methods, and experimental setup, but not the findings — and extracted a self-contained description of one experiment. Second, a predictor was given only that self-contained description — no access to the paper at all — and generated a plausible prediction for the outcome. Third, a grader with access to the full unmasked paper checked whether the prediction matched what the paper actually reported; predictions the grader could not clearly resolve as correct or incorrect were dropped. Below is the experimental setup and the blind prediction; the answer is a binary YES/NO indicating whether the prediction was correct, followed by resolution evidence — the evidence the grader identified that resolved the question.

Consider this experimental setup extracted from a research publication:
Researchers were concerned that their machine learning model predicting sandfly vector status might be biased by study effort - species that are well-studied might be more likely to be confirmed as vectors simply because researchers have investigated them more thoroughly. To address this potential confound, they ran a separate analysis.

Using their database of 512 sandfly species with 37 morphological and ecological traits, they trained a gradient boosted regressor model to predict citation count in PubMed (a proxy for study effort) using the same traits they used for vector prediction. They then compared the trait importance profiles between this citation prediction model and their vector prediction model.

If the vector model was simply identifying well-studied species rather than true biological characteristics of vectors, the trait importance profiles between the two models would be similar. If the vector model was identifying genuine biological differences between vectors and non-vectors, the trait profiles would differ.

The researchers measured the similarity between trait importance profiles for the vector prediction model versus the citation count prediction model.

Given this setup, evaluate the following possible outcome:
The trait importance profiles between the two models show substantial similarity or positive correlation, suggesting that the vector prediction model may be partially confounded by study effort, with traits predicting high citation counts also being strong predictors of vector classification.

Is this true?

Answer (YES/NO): NO